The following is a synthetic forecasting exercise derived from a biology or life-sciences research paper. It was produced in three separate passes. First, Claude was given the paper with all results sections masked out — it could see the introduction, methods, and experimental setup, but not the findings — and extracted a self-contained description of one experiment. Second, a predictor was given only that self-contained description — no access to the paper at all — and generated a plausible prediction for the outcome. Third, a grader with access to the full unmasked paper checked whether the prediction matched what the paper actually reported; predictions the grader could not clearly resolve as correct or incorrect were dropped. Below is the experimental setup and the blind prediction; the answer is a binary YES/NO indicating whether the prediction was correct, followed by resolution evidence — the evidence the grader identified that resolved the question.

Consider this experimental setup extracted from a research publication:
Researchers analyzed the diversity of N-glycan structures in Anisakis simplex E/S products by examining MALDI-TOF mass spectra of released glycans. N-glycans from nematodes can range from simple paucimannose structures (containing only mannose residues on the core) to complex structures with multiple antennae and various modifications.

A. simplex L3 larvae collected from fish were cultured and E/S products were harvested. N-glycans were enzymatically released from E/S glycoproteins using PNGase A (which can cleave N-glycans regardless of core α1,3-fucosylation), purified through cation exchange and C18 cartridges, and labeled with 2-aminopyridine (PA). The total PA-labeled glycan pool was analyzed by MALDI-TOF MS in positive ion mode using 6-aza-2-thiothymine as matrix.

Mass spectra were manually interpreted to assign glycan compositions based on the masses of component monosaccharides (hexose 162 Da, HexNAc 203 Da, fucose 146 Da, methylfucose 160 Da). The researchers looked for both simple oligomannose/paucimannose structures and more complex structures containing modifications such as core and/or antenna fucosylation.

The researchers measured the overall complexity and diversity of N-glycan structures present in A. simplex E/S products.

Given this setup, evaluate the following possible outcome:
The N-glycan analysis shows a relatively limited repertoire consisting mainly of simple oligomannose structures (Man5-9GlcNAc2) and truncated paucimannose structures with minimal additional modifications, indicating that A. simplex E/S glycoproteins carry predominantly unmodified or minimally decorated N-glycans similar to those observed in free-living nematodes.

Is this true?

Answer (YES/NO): NO